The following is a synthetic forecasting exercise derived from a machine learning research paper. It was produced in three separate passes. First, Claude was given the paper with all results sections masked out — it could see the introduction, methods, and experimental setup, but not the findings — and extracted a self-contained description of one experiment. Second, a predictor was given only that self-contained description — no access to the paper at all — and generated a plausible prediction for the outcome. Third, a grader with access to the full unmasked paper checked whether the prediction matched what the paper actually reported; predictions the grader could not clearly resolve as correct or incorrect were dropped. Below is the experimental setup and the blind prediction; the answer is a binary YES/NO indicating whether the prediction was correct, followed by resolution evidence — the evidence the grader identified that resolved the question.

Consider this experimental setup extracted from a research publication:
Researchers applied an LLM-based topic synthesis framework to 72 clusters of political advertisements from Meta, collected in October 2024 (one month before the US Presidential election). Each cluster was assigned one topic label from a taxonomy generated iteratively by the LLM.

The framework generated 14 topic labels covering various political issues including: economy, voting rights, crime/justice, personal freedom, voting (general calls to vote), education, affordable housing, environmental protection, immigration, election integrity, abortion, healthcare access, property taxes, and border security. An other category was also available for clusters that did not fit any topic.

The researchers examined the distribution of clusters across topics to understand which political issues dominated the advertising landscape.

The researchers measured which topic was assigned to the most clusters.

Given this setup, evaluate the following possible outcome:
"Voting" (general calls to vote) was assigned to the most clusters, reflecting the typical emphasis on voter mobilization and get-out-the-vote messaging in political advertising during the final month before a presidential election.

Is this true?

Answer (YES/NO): NO